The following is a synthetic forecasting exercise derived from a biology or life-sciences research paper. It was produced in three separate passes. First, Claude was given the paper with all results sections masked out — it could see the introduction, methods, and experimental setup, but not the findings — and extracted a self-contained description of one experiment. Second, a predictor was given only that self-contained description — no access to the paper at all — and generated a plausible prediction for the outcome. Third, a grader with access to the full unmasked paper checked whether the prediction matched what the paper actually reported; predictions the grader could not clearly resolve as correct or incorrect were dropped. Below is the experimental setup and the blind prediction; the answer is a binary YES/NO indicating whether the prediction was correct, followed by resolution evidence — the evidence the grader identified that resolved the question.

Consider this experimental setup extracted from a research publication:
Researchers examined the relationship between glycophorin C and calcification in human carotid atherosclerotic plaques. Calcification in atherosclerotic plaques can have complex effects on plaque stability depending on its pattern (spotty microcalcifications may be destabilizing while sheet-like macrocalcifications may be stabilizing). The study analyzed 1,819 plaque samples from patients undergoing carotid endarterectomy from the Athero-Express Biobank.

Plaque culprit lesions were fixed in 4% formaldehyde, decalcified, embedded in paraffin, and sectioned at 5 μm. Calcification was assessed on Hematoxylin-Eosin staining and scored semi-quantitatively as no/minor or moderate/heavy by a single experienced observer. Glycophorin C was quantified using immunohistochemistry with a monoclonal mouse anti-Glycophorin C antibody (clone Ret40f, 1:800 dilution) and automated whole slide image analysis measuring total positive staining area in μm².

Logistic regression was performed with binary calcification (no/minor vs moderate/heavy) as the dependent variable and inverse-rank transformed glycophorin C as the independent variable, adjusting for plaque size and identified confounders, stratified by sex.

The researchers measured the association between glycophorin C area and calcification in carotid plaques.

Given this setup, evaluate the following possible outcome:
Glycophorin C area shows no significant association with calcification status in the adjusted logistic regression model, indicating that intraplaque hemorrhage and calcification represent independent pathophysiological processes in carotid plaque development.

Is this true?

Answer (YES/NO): NO